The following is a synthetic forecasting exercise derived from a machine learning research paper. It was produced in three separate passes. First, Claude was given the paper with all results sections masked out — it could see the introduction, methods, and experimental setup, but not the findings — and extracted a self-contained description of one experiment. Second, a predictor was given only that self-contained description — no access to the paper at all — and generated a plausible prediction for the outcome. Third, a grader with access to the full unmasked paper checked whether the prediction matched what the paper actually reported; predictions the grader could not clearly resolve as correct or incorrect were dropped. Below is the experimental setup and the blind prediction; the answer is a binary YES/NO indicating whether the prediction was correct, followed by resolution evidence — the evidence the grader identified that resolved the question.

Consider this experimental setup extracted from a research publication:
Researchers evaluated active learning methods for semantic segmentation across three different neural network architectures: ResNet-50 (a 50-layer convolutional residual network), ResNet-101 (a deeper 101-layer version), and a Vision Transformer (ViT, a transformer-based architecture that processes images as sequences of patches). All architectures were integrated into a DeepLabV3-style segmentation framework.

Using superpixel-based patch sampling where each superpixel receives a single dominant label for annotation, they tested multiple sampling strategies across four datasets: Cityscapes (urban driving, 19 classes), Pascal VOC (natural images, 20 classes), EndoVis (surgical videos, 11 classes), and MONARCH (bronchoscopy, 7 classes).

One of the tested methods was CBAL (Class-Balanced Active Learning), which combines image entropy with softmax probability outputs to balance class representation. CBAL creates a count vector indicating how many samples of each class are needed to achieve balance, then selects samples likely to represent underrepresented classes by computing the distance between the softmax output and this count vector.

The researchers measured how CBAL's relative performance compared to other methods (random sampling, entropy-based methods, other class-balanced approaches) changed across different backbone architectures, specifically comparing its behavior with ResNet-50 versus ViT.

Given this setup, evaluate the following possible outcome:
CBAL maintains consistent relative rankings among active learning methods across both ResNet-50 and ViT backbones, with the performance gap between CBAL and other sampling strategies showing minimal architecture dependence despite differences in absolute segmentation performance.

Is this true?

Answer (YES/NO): NO